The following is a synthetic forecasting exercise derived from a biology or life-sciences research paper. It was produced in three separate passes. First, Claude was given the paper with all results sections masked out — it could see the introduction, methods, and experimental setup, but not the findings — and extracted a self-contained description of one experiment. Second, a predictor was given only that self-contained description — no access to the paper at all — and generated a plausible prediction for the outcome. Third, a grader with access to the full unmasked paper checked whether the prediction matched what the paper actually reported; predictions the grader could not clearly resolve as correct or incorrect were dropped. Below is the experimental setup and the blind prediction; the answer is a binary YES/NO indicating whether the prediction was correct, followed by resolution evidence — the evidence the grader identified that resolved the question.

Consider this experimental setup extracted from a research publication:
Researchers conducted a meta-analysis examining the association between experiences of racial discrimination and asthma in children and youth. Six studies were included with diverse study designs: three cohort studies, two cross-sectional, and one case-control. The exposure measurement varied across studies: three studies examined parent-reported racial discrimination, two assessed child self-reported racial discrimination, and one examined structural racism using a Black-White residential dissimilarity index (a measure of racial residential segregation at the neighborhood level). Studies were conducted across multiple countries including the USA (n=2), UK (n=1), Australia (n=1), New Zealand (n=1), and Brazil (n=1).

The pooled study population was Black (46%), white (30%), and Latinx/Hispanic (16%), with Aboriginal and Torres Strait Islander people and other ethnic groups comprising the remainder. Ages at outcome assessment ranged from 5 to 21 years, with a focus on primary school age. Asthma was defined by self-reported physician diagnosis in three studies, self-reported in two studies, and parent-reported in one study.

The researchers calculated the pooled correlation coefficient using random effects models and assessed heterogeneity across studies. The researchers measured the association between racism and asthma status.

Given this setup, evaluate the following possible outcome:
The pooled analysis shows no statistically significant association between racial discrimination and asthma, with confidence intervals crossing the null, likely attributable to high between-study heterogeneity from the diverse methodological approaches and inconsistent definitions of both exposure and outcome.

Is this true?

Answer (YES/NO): NO